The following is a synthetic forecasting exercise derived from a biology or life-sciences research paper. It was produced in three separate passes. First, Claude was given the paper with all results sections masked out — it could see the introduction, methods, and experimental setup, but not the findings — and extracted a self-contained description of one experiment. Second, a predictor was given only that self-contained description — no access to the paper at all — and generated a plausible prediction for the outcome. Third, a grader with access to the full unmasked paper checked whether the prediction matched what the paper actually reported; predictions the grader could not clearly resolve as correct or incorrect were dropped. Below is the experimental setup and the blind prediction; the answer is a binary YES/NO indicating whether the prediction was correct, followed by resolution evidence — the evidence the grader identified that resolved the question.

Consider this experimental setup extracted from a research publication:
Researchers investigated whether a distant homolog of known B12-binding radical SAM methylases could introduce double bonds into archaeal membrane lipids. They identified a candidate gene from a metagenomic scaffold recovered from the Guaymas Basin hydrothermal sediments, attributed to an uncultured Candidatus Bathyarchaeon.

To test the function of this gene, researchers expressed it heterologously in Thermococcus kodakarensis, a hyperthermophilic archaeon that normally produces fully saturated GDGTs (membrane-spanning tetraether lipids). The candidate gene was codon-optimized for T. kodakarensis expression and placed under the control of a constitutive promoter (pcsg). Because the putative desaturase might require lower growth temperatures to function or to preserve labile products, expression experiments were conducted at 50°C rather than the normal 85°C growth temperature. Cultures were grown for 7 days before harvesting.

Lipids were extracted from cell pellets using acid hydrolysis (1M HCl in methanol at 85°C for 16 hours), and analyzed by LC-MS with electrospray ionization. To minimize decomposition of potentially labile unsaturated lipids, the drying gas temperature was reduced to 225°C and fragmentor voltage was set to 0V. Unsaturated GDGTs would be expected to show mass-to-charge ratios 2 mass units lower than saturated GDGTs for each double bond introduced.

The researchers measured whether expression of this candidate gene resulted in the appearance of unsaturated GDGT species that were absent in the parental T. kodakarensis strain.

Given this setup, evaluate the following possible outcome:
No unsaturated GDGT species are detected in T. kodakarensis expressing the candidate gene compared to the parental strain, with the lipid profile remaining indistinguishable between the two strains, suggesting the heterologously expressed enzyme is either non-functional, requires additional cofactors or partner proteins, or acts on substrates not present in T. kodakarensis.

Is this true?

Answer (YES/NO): NO